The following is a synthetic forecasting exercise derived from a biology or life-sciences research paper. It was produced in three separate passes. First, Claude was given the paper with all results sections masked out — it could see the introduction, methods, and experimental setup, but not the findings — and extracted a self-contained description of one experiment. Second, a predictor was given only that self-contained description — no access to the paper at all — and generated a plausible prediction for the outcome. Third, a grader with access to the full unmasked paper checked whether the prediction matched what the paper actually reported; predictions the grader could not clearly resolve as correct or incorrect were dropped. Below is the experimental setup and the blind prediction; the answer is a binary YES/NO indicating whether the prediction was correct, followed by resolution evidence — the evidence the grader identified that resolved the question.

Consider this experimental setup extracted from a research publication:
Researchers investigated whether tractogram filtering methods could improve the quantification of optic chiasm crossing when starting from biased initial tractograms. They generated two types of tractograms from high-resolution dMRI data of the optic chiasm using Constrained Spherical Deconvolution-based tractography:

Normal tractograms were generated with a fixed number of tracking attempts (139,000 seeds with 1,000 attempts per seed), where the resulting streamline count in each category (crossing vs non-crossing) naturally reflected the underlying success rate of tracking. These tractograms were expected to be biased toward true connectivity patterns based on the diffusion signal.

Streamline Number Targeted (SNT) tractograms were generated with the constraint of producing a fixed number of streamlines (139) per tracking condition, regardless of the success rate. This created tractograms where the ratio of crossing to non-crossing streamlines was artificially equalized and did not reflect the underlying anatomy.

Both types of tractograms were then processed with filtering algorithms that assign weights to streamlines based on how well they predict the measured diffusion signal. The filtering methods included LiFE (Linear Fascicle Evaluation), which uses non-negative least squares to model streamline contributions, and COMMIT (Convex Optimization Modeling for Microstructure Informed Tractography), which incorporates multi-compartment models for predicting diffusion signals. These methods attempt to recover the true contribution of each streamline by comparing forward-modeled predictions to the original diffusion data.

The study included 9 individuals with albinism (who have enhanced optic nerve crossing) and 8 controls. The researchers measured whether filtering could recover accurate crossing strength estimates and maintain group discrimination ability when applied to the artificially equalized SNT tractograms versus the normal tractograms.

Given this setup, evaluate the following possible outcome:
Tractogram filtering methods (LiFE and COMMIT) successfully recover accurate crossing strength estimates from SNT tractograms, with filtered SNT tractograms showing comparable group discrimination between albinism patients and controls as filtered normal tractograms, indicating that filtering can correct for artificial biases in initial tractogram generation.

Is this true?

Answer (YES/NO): NO